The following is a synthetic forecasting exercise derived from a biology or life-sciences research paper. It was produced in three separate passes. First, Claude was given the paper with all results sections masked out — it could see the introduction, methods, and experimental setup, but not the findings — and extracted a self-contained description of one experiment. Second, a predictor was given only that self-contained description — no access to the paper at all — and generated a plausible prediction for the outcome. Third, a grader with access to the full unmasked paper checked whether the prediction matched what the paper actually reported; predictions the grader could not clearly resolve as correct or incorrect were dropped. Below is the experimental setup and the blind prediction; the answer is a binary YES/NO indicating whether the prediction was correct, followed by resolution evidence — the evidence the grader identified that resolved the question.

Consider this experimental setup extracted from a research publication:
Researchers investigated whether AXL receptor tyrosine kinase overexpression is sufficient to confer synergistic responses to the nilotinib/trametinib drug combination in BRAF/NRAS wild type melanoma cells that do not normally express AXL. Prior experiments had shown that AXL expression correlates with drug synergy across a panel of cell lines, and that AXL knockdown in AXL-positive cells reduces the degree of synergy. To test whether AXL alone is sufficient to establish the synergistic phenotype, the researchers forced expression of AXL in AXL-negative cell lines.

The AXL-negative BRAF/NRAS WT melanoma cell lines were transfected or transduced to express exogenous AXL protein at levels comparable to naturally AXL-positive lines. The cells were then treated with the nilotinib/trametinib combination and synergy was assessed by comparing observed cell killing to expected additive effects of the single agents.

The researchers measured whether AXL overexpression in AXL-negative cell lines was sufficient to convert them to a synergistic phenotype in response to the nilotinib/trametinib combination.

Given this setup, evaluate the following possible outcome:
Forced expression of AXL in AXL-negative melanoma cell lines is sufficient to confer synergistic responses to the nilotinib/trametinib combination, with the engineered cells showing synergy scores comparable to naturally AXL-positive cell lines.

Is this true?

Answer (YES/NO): NO